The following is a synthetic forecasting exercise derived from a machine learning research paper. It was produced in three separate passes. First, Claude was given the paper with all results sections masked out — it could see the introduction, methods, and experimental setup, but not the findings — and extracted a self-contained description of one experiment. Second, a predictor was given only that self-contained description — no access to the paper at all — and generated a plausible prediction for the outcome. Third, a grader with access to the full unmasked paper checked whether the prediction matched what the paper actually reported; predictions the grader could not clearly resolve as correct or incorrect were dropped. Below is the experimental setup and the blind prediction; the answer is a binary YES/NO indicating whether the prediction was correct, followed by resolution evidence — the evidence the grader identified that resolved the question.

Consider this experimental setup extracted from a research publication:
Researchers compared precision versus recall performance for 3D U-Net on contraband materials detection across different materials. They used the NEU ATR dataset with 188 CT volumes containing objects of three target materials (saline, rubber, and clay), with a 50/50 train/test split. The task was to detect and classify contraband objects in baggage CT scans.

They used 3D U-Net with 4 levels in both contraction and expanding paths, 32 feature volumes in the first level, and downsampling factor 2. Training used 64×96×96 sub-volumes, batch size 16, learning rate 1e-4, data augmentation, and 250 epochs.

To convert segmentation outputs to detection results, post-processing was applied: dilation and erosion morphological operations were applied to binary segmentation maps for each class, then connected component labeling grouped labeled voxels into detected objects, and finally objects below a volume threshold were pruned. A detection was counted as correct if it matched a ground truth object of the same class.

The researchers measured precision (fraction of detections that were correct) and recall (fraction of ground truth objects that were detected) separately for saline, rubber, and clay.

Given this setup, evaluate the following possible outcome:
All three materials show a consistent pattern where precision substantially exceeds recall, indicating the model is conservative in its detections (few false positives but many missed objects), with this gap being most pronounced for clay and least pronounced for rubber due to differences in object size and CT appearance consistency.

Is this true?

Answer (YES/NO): NO